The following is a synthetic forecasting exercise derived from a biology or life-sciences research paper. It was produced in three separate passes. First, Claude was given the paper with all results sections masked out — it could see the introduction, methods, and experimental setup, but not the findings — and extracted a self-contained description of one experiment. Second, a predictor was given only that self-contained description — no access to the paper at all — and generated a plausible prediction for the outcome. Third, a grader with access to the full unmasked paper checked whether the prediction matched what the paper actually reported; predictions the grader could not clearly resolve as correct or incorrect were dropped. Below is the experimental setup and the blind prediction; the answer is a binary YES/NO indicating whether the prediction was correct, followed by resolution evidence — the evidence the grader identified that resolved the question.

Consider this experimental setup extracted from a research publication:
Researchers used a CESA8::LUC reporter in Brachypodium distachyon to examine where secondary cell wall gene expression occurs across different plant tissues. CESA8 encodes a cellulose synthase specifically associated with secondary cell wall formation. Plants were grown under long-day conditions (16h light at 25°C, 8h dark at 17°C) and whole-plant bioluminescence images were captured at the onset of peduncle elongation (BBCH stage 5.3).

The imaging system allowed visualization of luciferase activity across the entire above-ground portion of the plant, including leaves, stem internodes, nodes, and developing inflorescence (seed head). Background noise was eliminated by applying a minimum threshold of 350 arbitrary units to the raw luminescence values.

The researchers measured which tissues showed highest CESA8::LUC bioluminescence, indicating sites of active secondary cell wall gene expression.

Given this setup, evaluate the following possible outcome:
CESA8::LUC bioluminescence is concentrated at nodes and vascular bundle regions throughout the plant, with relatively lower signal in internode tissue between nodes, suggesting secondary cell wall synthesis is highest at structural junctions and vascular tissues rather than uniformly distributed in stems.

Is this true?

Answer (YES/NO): NO